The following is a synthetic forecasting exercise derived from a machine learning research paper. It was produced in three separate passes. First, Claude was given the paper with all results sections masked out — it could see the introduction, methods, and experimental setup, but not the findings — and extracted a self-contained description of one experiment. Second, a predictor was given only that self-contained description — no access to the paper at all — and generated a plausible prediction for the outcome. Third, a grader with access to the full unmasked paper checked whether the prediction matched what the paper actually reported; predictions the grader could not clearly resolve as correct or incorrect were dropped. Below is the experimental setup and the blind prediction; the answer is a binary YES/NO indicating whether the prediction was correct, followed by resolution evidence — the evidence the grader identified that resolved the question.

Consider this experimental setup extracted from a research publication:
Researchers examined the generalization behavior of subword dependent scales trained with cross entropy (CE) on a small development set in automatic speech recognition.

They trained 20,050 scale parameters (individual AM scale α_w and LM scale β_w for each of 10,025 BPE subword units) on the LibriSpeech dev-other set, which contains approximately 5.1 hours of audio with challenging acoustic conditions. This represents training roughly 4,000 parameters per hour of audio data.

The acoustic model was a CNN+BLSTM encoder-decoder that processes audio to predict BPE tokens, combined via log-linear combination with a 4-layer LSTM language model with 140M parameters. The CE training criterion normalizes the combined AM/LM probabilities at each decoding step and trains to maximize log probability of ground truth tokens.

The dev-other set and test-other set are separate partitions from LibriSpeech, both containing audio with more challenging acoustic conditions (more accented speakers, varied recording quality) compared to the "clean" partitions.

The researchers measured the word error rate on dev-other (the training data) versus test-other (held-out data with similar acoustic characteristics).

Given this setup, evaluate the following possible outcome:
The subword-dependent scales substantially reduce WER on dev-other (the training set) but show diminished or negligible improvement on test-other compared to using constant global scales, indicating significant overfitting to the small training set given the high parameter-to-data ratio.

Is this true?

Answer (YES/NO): NO